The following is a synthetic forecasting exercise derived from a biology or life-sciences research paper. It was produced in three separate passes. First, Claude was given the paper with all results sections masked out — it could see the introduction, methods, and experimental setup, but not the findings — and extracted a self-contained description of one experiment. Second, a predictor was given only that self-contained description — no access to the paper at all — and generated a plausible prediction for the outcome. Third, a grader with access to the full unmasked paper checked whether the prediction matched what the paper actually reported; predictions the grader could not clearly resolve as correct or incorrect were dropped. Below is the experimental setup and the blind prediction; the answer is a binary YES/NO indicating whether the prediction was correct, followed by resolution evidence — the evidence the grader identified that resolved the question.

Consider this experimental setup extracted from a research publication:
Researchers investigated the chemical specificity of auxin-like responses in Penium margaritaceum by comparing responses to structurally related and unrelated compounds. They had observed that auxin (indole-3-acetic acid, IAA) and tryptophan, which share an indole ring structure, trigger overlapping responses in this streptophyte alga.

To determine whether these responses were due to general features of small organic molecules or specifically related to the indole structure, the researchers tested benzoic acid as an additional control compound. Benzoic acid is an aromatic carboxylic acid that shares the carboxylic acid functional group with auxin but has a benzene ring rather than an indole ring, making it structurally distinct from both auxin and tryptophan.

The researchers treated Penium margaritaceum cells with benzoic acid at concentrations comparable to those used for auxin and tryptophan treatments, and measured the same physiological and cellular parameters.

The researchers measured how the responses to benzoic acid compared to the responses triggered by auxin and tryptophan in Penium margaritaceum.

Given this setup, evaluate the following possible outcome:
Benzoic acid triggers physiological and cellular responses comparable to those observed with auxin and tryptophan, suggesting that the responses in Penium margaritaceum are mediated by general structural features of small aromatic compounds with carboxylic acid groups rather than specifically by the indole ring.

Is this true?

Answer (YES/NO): NO